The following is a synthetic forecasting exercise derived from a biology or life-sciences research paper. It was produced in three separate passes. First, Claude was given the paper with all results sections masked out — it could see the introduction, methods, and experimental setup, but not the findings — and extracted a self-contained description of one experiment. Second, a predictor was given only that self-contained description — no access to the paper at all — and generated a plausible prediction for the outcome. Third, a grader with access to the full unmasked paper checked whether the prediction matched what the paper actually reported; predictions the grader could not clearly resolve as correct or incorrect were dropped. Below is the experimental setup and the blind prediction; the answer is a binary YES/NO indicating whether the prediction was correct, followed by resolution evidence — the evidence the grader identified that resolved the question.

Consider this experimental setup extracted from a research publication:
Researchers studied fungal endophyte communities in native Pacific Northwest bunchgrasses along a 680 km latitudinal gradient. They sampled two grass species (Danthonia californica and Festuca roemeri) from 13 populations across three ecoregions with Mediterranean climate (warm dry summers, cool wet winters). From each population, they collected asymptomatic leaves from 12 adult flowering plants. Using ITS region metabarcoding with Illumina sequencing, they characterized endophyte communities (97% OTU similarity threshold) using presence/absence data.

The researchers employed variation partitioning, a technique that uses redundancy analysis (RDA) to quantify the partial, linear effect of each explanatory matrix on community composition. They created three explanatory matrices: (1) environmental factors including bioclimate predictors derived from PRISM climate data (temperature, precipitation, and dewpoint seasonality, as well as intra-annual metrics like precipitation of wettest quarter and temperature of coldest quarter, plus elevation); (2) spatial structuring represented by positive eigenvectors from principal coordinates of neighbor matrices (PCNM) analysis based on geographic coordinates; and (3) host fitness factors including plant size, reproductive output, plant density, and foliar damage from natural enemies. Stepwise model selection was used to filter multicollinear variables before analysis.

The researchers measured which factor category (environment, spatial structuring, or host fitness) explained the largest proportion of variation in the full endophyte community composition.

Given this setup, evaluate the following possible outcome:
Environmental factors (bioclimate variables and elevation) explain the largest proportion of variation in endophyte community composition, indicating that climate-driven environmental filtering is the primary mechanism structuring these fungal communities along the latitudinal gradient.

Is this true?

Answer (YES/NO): YES